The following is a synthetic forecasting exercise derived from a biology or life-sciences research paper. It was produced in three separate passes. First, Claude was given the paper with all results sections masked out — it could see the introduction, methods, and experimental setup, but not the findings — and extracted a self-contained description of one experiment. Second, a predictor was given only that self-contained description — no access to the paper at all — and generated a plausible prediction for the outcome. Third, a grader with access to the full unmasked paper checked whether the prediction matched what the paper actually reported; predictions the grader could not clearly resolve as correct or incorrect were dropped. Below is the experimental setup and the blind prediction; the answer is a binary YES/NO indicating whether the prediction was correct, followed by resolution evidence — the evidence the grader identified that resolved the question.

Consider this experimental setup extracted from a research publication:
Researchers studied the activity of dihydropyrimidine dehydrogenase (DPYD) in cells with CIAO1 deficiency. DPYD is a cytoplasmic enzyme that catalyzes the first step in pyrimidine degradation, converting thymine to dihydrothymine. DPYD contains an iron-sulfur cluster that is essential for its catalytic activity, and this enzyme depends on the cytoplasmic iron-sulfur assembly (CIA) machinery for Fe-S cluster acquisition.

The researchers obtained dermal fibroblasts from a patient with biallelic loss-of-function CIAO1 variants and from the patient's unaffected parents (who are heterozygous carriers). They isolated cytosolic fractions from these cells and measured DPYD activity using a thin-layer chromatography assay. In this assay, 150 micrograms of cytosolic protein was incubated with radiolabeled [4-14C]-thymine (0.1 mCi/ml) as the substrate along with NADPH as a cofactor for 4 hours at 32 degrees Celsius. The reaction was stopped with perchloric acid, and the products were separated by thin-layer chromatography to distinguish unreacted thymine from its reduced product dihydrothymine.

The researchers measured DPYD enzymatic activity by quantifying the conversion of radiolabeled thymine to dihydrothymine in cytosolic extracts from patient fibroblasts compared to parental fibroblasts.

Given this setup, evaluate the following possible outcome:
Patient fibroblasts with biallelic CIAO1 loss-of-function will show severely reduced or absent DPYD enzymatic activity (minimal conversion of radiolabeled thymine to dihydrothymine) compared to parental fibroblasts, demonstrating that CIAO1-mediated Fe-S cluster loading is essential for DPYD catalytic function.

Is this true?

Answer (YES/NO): YES